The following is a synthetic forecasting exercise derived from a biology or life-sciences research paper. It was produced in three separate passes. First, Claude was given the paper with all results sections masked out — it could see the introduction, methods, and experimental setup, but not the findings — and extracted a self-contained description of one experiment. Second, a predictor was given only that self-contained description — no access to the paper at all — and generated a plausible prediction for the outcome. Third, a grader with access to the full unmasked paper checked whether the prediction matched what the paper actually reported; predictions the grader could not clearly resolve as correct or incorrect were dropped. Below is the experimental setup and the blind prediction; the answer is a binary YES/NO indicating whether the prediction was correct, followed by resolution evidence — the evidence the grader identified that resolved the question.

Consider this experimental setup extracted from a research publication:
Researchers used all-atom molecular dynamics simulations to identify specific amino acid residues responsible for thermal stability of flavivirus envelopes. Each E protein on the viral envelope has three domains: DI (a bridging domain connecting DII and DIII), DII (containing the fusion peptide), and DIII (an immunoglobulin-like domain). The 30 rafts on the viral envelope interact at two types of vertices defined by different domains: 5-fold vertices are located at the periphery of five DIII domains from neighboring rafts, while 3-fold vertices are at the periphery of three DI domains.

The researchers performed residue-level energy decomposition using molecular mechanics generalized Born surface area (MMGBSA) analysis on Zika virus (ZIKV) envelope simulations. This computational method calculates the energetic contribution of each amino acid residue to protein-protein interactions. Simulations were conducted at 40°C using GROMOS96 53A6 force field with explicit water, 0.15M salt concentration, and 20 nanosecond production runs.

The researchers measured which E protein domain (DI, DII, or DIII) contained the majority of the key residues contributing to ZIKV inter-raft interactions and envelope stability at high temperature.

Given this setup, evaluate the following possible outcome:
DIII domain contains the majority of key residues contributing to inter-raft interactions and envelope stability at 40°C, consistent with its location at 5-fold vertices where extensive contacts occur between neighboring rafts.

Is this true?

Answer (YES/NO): YES